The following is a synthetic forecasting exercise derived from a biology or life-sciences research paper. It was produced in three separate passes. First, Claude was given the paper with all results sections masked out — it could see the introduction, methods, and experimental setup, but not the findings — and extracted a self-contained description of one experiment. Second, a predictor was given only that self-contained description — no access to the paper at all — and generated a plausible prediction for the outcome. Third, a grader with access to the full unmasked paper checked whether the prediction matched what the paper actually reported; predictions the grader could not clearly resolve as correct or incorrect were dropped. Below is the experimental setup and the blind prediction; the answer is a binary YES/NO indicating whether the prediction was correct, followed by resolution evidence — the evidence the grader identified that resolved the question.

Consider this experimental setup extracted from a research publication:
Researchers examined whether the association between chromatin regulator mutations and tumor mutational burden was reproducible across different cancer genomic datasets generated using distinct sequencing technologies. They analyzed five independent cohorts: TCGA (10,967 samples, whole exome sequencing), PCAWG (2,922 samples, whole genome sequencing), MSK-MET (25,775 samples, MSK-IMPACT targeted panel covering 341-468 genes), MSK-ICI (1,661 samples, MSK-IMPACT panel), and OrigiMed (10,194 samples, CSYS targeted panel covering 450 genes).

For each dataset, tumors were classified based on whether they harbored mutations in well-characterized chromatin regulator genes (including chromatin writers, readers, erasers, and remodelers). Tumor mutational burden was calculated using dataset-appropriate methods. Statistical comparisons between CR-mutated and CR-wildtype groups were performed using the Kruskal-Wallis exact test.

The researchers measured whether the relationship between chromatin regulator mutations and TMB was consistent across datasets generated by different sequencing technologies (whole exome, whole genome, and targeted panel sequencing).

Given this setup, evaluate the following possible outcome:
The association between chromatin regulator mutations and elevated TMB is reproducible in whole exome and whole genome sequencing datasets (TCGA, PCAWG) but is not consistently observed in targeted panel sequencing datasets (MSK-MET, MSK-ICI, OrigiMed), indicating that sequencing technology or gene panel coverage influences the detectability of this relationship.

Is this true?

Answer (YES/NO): NO